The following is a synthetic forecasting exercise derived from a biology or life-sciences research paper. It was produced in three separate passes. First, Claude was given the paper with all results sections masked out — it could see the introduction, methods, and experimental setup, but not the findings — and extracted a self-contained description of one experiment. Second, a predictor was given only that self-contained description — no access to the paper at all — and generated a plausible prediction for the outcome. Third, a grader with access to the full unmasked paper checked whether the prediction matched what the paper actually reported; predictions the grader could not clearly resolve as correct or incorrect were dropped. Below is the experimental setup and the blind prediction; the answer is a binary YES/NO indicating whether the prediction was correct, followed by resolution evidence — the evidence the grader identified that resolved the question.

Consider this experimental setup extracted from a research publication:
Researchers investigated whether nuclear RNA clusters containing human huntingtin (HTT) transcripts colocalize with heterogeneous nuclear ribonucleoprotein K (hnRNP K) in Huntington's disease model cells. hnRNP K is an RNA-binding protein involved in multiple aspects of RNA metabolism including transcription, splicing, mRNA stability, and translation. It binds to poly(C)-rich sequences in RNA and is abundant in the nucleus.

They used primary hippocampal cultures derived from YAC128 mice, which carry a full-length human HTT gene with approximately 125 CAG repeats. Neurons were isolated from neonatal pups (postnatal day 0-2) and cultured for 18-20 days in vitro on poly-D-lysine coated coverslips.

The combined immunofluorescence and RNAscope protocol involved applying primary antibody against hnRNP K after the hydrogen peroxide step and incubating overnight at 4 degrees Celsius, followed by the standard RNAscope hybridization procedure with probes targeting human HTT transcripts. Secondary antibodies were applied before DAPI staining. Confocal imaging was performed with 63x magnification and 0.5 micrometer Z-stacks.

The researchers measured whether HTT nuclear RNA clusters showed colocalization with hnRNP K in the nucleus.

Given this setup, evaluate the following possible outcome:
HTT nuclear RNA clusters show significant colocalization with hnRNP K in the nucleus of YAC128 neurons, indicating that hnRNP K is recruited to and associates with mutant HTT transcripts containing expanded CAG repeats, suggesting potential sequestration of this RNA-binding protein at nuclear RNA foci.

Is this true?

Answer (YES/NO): NO